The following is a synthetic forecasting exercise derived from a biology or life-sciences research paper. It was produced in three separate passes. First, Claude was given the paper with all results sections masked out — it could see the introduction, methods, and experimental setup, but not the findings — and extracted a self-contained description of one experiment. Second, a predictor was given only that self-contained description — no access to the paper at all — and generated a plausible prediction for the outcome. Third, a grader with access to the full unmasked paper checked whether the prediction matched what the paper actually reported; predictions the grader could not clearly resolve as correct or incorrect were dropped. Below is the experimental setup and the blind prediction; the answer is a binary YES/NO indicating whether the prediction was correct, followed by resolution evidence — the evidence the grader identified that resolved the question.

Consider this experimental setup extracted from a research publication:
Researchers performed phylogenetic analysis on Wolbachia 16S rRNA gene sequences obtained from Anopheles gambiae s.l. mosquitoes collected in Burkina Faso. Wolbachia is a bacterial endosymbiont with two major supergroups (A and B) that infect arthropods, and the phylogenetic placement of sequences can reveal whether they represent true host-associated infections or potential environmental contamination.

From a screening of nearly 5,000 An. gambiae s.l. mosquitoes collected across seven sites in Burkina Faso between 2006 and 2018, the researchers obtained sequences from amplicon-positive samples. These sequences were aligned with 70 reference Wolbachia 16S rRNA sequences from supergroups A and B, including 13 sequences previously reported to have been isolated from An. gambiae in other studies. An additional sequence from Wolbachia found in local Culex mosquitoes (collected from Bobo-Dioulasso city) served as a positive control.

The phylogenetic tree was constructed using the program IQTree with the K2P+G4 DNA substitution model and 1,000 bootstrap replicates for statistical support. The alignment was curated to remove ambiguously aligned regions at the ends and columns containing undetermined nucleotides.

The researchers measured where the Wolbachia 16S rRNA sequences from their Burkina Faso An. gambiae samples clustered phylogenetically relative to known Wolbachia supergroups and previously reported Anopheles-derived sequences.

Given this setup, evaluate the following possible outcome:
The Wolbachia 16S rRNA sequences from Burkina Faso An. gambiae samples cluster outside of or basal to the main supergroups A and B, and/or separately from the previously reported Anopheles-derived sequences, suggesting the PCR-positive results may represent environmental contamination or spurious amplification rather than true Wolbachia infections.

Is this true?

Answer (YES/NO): NO